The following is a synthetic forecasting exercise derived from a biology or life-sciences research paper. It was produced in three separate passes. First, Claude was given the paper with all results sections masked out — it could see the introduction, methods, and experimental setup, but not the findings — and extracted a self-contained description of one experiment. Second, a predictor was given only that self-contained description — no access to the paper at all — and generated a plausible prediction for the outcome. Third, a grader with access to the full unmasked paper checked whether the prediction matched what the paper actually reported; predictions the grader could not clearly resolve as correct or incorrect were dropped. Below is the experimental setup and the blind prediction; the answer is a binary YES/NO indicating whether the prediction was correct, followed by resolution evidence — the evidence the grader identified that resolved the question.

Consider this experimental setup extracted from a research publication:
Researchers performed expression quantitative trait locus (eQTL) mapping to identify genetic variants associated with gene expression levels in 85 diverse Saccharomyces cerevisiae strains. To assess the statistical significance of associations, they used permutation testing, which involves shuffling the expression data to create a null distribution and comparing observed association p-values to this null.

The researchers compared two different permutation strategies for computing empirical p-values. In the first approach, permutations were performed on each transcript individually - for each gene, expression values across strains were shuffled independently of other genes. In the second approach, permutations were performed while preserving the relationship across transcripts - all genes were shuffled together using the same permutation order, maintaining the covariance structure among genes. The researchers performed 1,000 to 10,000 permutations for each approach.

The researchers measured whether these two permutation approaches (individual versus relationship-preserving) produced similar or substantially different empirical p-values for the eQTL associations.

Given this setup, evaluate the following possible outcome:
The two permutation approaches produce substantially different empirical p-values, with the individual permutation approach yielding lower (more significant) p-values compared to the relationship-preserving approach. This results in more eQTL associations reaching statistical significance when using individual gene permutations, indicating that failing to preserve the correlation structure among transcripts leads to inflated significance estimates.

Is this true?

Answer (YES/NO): NO